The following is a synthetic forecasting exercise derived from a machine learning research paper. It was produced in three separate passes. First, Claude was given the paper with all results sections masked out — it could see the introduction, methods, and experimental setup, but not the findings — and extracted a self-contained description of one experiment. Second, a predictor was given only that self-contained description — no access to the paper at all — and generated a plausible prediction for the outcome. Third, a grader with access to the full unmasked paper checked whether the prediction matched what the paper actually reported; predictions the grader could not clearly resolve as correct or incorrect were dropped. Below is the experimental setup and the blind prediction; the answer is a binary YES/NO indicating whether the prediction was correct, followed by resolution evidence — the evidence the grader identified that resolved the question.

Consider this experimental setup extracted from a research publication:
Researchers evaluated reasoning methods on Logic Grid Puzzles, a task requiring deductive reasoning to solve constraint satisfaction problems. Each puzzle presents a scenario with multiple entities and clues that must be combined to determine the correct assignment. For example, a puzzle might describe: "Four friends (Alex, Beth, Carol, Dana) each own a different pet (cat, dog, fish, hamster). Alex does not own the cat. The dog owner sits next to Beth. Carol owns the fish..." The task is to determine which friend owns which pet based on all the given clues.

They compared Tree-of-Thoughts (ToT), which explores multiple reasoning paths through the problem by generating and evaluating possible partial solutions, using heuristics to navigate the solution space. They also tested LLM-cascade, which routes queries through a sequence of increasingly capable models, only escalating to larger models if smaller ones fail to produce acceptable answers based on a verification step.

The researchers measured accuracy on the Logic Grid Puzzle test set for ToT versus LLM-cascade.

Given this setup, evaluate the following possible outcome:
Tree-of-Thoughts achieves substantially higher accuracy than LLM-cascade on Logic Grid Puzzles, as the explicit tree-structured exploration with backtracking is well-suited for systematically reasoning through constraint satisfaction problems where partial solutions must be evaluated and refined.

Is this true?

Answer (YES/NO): NO